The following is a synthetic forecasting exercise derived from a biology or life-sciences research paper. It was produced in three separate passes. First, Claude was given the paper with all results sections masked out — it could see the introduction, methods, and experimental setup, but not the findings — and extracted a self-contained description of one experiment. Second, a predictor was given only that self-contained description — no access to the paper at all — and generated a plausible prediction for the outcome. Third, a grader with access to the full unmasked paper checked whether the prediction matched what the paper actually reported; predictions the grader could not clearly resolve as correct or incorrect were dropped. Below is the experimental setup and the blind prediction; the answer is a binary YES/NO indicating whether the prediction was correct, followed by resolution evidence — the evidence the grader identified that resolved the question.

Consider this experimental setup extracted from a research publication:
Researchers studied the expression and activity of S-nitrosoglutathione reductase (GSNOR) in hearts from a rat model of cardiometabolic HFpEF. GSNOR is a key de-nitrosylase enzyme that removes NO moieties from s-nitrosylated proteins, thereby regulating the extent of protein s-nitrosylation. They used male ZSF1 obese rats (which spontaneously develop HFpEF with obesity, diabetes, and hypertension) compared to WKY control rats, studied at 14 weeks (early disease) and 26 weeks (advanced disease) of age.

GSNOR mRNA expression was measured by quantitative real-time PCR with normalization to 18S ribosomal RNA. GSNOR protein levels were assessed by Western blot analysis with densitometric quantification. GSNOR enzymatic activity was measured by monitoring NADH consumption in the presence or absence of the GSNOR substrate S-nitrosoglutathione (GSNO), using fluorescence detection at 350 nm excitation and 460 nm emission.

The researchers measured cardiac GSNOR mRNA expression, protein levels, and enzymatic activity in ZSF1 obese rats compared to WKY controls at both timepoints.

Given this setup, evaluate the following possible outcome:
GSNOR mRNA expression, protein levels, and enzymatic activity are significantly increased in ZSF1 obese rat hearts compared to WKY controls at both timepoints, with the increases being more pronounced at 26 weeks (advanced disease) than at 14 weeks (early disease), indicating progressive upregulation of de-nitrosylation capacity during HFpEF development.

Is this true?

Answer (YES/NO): NO